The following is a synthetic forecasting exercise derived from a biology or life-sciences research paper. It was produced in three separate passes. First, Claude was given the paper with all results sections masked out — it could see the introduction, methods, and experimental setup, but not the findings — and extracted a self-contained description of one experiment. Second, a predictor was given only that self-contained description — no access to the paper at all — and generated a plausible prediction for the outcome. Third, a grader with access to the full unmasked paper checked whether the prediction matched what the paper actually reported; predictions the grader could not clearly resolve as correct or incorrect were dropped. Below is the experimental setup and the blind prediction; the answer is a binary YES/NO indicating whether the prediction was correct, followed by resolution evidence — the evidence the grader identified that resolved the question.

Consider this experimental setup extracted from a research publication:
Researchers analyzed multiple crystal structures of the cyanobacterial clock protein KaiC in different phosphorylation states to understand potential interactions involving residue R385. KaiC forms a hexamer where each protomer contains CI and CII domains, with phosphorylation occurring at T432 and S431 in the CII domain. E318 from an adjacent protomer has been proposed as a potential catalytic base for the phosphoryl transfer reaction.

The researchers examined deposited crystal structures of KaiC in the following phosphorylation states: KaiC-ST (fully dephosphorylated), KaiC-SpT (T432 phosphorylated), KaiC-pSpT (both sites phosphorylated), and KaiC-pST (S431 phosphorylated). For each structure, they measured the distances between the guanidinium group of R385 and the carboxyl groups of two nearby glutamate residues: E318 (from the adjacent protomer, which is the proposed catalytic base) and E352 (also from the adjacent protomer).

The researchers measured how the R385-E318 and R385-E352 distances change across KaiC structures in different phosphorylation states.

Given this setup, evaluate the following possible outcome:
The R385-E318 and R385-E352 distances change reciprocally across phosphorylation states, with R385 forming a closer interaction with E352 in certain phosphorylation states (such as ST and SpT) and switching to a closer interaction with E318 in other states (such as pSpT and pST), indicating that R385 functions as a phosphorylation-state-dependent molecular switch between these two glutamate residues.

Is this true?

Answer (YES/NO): NO